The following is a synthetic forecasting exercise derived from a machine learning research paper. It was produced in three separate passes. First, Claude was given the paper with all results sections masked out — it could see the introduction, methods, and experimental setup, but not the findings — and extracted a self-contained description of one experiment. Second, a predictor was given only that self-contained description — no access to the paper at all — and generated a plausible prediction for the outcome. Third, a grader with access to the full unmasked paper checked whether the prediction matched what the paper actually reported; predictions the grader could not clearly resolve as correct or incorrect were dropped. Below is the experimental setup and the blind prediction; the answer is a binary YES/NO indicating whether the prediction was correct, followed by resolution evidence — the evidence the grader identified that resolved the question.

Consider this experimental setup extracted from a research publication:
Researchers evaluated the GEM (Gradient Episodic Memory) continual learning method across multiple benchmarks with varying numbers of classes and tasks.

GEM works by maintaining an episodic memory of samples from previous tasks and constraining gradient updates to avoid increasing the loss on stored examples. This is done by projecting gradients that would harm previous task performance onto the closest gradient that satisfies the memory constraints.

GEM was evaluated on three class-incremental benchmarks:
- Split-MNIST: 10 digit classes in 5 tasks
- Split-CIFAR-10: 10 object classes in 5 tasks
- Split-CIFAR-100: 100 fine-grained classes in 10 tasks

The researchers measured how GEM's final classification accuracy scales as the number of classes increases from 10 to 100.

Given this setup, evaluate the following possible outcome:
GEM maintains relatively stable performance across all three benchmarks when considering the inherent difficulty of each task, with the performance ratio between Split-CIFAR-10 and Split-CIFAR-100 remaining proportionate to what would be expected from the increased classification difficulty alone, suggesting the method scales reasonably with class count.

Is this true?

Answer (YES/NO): NO